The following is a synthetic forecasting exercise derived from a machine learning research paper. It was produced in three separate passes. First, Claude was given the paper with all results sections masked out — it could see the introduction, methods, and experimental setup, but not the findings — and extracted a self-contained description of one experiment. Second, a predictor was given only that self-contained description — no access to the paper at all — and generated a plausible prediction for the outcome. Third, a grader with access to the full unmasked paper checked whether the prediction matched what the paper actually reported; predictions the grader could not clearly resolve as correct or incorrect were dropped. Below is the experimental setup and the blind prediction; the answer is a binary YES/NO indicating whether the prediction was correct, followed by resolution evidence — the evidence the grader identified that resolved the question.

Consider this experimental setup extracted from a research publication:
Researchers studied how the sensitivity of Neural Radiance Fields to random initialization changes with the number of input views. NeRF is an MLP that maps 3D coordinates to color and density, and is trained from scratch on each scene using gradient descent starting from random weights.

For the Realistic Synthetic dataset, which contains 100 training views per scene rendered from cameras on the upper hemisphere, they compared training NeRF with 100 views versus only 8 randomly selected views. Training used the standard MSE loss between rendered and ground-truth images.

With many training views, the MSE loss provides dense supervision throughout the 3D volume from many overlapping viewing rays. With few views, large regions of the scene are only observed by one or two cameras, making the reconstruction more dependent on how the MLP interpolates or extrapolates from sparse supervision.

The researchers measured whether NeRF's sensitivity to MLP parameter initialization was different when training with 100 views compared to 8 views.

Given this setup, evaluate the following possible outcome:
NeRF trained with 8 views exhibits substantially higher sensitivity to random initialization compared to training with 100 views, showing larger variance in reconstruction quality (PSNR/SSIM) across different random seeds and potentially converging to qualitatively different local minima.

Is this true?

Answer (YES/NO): YES